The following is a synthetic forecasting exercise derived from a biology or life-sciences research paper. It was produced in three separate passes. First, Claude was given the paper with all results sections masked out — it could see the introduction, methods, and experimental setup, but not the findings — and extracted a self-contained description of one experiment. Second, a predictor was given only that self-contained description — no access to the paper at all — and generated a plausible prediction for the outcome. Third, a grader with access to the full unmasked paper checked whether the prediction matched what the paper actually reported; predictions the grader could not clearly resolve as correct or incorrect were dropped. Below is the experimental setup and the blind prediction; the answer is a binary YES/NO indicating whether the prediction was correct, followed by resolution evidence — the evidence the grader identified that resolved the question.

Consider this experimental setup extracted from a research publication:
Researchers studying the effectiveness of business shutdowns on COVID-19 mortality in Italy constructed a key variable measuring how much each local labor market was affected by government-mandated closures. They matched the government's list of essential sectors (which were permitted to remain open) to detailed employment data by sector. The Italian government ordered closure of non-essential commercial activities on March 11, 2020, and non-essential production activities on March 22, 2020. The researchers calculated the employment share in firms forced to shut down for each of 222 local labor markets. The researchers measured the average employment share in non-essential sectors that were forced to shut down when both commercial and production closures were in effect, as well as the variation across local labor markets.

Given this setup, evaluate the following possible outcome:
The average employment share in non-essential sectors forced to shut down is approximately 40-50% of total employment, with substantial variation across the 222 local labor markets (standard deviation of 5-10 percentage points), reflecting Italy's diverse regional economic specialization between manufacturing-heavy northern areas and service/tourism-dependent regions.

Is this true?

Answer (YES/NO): YES